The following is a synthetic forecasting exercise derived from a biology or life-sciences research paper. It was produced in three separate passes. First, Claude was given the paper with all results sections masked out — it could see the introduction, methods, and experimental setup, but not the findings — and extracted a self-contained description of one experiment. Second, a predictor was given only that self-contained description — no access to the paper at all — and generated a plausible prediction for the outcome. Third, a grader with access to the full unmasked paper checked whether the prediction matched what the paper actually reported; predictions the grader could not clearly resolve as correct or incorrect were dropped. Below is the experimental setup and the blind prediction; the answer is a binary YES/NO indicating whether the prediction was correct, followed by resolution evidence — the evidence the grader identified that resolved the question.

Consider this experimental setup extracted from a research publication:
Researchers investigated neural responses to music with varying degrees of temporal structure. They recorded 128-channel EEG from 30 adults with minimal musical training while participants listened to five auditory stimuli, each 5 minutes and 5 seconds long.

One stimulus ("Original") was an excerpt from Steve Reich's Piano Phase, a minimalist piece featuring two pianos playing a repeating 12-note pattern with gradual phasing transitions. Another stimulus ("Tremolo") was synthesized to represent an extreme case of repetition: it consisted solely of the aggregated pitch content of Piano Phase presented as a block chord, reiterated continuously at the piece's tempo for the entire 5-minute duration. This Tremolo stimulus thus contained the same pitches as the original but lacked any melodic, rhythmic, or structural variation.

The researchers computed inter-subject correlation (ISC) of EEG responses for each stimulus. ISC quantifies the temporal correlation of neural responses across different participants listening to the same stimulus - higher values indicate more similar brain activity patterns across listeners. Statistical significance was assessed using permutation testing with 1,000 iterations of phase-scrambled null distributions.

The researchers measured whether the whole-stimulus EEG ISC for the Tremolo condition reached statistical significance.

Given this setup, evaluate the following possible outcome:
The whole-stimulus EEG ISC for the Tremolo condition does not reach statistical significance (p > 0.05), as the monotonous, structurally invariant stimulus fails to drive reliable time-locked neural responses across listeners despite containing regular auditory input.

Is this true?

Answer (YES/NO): YES